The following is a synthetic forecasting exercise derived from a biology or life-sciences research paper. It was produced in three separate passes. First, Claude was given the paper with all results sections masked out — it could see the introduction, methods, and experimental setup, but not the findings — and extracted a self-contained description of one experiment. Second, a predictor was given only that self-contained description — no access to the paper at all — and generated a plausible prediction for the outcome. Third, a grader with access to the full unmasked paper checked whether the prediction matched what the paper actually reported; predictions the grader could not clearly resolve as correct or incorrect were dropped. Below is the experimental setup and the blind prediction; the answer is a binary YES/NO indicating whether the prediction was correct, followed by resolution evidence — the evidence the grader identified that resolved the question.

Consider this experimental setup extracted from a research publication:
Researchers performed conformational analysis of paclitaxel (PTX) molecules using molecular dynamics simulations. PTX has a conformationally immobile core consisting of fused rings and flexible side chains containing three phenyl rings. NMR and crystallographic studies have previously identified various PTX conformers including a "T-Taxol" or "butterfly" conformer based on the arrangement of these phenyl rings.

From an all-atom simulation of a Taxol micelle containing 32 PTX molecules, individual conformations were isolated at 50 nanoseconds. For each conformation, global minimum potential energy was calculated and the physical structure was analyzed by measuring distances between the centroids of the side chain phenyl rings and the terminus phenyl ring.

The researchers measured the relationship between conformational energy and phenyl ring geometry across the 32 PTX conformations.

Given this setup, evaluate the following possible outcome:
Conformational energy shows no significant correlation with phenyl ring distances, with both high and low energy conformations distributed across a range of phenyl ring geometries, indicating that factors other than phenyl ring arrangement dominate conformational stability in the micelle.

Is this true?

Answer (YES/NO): NO